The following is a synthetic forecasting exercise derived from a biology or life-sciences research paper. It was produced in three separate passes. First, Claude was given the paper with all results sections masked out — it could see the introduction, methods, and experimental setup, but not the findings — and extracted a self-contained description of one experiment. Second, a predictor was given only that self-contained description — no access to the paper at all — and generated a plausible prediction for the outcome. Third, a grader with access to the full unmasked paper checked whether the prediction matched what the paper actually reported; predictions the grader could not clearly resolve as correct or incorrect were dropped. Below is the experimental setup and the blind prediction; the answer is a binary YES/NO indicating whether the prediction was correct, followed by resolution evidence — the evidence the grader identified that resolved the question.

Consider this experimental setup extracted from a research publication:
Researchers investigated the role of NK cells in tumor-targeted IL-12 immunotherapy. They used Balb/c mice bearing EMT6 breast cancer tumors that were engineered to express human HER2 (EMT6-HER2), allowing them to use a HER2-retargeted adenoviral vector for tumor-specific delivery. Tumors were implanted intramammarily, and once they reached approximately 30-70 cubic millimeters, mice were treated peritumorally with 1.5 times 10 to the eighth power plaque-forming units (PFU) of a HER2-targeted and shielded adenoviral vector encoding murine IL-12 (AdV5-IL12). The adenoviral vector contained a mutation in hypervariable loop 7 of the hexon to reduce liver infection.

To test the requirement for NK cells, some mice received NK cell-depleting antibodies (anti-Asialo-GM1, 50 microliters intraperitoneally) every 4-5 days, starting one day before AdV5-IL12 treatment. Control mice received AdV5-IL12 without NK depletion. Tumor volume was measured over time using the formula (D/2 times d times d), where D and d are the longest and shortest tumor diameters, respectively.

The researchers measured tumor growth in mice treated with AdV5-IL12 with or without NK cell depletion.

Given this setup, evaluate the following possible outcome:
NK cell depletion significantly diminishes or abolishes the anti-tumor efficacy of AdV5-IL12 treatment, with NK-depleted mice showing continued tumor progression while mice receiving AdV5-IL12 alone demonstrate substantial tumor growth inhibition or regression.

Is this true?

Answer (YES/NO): YES